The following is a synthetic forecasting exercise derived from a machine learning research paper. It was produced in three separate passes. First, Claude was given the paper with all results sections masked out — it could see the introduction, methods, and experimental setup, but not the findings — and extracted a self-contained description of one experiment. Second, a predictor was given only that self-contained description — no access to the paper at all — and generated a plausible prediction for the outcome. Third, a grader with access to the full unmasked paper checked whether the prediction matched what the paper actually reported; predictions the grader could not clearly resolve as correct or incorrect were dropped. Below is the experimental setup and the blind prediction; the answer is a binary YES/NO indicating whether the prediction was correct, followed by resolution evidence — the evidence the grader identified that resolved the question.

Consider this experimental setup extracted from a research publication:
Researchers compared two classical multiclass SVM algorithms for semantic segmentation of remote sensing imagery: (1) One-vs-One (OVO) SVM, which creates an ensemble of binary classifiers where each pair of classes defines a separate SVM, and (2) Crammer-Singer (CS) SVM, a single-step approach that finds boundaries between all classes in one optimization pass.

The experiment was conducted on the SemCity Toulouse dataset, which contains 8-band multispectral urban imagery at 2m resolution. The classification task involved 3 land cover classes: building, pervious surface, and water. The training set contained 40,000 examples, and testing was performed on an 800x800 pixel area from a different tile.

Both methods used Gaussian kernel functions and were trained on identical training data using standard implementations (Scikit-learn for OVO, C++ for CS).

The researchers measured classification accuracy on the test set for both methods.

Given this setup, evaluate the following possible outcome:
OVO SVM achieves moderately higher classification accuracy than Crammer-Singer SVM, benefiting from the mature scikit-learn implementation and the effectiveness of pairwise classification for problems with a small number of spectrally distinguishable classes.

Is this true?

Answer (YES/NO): NO